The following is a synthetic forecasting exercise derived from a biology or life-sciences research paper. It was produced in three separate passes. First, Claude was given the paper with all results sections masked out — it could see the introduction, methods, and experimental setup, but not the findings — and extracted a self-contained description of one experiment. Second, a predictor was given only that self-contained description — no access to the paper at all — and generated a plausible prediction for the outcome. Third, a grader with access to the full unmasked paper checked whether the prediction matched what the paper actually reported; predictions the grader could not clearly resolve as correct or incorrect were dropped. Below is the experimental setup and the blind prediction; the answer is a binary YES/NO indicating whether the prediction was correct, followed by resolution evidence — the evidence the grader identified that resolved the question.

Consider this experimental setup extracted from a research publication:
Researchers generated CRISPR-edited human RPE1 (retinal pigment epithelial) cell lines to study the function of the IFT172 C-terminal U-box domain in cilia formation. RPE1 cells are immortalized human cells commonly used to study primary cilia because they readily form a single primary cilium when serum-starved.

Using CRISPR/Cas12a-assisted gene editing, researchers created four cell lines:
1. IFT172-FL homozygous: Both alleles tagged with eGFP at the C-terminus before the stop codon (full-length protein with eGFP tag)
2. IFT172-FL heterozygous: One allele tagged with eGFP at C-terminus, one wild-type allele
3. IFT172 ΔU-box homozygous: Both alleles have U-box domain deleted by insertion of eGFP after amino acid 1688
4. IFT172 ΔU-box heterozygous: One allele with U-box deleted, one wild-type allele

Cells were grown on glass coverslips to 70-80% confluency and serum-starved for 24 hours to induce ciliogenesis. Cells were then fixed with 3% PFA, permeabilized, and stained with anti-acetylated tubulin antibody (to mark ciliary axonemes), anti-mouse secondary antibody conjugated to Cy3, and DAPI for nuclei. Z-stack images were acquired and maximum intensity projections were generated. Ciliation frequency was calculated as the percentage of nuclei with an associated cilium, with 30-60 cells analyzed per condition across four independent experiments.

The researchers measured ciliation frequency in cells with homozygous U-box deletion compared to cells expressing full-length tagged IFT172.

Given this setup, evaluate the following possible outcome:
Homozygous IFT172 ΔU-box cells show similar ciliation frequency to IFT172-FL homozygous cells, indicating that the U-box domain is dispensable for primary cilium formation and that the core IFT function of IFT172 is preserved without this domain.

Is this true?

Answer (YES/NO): NO